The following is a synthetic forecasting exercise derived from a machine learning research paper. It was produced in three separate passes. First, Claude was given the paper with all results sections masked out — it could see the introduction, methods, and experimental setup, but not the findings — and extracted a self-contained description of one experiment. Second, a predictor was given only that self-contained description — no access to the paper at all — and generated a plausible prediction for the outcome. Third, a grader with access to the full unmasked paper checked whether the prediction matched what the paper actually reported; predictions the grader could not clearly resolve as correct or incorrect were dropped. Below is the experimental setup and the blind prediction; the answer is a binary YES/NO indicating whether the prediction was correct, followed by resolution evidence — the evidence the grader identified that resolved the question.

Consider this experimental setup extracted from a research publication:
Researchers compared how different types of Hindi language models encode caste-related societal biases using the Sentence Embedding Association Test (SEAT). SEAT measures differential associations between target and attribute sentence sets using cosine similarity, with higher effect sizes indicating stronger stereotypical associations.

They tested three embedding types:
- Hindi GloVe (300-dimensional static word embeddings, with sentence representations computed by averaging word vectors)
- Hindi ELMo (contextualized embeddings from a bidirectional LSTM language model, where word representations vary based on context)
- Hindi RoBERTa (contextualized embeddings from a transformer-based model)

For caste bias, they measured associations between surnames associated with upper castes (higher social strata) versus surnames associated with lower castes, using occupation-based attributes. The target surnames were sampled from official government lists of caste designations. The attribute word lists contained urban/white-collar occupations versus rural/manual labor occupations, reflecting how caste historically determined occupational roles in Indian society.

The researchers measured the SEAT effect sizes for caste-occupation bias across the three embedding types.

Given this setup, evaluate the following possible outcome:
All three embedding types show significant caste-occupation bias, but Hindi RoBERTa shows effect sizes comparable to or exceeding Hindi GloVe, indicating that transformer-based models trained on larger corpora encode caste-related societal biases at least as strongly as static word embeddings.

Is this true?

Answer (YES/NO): NO